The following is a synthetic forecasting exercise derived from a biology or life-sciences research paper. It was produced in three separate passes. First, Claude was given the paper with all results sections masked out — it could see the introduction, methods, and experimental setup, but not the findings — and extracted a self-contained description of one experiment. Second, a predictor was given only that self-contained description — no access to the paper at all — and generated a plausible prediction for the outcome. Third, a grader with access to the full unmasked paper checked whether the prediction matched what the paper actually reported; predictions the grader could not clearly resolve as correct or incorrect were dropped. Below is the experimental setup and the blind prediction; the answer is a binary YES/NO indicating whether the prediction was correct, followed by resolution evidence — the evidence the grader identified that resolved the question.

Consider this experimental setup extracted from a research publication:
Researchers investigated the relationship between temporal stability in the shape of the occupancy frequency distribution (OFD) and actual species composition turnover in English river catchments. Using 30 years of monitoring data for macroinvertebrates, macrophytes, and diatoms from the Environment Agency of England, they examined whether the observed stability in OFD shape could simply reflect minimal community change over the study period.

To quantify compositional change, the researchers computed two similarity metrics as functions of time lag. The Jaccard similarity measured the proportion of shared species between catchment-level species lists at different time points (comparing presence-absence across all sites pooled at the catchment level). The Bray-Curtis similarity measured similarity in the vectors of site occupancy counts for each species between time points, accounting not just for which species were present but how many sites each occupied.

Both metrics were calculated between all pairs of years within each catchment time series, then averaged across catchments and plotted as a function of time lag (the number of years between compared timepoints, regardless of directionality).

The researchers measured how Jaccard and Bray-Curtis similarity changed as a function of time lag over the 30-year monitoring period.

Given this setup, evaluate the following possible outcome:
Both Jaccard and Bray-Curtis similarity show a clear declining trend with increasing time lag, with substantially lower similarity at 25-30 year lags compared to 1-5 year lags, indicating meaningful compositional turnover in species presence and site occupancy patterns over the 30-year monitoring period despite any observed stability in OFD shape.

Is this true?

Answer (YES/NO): YES